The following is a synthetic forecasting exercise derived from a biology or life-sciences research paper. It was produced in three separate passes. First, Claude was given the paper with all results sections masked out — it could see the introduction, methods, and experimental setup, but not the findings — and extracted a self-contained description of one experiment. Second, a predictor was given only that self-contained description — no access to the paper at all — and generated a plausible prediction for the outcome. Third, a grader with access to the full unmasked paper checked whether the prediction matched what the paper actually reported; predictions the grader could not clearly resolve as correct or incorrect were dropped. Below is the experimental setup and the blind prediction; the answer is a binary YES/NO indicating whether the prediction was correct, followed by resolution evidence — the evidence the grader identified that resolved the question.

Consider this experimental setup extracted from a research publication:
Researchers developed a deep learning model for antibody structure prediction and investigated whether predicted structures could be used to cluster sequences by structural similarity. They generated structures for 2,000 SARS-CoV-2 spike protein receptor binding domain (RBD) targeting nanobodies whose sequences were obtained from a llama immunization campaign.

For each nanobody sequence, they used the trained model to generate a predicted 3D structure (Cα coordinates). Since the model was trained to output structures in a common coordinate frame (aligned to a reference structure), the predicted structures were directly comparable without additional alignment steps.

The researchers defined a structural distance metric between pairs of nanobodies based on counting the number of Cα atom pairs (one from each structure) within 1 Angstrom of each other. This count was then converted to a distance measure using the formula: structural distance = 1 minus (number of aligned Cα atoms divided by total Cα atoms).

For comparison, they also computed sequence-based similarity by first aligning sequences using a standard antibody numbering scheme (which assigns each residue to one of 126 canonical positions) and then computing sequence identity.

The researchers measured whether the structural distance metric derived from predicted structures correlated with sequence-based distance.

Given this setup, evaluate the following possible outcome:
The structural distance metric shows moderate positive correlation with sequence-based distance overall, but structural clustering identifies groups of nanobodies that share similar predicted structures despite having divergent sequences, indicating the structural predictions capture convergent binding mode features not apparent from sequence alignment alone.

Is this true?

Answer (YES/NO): NO